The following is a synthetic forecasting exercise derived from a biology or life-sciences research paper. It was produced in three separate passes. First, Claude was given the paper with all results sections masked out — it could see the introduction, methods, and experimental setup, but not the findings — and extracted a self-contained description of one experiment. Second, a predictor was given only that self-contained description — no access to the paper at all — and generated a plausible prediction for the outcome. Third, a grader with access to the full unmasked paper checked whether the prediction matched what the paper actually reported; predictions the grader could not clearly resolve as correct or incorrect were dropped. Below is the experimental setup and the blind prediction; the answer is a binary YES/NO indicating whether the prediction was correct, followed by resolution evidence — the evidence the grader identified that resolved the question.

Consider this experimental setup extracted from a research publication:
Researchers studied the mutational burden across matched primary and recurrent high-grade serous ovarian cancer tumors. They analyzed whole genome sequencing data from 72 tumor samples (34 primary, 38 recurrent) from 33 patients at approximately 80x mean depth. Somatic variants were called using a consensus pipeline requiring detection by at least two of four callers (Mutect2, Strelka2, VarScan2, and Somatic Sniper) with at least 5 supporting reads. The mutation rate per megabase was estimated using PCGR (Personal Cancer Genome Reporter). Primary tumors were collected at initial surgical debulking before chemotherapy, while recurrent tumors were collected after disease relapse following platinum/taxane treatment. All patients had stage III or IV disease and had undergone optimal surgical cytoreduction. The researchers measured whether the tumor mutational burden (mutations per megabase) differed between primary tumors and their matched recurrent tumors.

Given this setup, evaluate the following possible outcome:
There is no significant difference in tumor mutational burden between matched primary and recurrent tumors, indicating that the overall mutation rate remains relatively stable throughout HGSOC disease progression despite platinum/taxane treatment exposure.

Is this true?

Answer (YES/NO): YES